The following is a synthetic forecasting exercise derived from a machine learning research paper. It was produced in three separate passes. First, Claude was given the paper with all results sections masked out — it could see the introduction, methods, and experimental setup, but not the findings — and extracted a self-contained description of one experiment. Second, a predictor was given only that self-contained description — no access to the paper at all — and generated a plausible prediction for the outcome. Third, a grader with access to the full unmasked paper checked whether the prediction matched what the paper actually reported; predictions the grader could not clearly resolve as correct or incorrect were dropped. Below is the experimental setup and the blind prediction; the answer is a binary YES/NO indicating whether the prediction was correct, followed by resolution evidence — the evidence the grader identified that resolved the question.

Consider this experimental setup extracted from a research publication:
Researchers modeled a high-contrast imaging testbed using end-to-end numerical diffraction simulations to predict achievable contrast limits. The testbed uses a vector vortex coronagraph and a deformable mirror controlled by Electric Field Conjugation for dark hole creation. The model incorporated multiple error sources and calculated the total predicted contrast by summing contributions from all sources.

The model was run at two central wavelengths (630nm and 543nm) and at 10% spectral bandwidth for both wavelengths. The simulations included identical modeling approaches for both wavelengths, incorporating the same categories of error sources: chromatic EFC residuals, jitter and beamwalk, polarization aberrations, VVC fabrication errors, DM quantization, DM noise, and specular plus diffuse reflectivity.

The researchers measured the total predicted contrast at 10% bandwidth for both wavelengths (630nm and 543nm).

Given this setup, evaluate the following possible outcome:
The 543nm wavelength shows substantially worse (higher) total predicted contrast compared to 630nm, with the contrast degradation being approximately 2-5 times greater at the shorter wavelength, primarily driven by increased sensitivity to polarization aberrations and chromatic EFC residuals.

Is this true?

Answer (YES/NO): NO